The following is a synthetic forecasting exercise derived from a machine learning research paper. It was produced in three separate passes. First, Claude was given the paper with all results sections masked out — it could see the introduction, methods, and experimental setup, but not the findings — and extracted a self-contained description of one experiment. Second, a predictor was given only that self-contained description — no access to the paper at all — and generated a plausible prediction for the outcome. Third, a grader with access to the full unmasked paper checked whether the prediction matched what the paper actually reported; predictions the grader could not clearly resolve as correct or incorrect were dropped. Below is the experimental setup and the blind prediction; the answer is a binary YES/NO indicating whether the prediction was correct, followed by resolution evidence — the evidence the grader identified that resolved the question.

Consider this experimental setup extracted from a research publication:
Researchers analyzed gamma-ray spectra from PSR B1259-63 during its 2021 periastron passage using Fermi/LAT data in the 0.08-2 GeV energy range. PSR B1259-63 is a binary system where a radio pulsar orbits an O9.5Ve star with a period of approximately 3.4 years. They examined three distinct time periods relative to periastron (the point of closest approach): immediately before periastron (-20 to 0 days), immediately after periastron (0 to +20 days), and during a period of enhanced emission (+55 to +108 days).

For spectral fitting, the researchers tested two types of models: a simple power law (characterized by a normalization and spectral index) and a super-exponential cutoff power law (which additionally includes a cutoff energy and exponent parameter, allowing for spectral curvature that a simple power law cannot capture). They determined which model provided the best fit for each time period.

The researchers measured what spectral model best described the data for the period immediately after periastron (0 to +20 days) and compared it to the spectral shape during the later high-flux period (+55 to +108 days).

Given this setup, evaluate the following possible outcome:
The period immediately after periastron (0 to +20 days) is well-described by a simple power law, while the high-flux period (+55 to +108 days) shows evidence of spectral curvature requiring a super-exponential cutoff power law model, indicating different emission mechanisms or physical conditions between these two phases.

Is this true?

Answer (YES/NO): NO